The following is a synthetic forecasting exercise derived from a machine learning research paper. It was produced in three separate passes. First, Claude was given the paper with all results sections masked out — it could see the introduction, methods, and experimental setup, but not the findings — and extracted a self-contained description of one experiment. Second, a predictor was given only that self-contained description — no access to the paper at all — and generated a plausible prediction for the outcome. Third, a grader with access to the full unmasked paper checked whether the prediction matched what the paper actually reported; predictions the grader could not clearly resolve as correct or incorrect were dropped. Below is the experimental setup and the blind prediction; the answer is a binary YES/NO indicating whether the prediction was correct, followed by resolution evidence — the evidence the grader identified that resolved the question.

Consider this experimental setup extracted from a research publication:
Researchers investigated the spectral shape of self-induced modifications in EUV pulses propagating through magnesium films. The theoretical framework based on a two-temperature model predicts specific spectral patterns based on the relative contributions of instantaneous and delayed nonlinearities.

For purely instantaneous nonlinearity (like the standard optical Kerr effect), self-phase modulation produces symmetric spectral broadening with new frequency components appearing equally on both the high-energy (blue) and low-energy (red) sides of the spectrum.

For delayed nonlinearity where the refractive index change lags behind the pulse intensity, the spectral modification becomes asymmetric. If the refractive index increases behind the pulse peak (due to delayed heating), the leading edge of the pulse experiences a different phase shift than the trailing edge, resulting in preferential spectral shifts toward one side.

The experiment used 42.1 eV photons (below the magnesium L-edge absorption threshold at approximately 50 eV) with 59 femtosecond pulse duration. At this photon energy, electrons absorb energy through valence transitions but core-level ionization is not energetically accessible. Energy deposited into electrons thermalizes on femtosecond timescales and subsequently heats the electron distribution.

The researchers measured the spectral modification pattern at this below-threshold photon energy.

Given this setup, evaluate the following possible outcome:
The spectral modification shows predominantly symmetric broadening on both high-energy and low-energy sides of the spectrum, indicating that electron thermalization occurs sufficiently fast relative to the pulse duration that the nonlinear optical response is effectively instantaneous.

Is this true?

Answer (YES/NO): NO